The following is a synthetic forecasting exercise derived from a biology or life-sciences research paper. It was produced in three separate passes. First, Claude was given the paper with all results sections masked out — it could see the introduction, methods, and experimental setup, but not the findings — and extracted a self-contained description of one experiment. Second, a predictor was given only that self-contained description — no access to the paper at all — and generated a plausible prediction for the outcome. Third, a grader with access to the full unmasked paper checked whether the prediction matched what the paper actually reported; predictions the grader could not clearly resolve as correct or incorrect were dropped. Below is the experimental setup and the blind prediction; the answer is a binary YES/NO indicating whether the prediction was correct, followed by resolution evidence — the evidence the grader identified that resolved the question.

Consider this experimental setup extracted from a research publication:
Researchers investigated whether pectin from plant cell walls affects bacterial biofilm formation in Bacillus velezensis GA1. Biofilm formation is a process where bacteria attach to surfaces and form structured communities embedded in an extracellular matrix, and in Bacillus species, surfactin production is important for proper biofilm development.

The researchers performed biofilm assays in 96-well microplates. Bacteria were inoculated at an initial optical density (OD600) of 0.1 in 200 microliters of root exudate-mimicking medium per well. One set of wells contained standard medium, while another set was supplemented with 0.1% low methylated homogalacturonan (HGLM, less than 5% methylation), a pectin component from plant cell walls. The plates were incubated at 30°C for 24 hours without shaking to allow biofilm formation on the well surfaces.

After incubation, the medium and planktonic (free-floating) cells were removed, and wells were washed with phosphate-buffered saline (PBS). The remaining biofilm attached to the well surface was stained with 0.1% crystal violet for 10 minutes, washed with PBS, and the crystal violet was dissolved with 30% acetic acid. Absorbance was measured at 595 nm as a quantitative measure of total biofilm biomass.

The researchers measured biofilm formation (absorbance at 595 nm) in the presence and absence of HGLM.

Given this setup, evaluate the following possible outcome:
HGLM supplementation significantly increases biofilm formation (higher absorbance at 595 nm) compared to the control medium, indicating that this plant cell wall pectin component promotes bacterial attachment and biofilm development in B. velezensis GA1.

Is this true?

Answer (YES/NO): YES